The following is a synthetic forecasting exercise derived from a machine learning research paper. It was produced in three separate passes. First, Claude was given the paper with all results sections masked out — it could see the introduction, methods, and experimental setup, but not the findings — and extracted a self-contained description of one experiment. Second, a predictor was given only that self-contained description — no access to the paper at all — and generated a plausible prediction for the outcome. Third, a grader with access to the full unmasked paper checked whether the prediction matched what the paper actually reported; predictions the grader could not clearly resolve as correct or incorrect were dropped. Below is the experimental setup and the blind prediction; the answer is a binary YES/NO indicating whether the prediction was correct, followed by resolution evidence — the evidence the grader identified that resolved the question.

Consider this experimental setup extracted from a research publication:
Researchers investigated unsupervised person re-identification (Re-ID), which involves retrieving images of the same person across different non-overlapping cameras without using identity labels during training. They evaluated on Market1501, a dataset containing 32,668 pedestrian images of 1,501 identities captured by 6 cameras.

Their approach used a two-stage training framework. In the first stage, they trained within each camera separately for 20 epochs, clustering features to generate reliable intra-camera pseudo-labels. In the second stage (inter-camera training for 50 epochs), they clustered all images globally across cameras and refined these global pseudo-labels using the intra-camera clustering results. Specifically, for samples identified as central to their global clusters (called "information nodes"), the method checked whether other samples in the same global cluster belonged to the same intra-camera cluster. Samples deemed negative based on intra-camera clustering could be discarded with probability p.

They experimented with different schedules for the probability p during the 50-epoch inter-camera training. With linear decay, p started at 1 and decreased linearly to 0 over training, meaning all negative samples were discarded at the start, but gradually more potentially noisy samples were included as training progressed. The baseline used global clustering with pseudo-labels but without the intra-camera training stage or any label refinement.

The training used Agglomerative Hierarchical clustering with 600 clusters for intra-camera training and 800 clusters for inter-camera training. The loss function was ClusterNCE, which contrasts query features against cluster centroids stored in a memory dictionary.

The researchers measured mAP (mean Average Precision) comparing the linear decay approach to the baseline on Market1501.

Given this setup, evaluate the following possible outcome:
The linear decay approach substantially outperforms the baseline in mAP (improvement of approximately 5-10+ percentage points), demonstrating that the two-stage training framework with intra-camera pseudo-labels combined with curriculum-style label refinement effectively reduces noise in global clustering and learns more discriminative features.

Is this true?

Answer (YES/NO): NO